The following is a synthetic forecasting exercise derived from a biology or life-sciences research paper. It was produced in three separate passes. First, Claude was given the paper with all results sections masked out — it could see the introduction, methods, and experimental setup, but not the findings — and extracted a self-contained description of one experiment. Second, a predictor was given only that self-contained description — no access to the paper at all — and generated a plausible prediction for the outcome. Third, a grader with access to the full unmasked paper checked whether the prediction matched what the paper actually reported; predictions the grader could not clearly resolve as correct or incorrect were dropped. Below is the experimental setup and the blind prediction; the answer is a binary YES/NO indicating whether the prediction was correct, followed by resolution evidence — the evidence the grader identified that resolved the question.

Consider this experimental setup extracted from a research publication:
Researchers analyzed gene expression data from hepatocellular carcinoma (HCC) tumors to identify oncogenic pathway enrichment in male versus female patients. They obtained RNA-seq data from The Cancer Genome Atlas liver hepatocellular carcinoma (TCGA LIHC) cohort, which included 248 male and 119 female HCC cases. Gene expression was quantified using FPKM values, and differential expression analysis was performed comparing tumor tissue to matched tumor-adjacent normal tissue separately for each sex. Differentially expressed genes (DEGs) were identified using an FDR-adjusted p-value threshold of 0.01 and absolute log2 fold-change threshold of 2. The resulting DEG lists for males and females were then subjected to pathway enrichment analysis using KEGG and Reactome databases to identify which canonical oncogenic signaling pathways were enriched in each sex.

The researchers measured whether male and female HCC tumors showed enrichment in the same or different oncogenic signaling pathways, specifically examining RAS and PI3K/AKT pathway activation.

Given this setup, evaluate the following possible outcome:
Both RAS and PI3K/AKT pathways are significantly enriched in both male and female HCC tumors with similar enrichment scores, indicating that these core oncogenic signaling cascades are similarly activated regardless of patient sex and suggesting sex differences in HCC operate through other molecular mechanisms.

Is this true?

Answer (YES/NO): NO